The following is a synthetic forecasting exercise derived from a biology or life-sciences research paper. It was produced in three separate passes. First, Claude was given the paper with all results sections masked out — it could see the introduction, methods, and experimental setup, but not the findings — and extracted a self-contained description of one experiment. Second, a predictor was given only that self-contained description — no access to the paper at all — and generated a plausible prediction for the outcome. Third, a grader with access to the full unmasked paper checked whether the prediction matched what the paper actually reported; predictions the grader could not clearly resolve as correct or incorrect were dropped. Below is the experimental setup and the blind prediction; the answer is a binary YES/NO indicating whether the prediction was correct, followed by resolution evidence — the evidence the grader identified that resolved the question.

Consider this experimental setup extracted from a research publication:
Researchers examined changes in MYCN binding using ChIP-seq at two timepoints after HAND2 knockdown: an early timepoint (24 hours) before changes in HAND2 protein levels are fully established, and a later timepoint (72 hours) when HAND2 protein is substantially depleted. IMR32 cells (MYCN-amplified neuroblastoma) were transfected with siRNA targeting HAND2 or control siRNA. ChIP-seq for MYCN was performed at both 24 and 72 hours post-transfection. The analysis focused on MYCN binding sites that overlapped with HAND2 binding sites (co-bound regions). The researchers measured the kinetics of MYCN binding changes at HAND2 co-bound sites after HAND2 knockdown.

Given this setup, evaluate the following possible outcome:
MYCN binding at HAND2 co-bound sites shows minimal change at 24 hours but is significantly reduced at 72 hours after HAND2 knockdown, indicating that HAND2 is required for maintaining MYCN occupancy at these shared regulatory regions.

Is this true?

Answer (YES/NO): YES